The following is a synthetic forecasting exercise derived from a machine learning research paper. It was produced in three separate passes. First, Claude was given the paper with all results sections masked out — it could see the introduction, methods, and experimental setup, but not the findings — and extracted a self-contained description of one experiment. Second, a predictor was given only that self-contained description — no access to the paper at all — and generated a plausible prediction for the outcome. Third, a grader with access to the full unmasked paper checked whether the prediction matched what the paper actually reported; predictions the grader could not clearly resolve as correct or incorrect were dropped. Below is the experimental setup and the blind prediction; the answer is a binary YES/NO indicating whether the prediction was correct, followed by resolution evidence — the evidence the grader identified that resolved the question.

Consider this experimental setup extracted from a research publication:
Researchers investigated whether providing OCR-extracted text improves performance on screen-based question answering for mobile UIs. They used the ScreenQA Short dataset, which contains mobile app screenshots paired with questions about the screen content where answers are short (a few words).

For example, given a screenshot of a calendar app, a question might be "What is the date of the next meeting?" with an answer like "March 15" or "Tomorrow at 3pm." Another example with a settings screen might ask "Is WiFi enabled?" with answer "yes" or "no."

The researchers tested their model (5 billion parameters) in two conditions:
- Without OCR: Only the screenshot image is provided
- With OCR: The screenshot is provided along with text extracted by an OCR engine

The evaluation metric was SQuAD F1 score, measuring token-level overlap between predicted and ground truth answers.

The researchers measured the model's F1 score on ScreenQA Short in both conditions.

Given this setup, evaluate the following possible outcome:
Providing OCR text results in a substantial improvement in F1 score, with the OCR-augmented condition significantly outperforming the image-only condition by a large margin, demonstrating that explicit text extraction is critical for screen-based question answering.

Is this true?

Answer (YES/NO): NO